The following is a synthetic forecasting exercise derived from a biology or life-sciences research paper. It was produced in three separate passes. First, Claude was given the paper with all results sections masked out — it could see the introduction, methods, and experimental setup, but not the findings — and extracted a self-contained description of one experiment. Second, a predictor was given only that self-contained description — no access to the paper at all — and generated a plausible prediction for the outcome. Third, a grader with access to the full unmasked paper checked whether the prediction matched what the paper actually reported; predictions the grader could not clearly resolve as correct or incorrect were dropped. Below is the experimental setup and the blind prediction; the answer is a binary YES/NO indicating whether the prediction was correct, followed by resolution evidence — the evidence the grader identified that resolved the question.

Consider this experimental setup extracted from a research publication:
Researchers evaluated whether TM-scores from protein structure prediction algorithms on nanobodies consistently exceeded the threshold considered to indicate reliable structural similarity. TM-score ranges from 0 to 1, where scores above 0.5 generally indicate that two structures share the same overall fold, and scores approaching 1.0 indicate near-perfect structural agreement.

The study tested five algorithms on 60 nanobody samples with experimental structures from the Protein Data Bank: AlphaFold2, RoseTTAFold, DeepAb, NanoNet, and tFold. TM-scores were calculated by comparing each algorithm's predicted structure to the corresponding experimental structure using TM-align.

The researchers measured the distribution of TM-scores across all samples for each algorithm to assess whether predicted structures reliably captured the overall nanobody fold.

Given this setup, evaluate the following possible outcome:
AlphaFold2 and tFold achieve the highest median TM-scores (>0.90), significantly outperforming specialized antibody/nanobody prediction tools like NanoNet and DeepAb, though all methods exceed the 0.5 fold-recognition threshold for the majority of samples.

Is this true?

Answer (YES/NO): NO